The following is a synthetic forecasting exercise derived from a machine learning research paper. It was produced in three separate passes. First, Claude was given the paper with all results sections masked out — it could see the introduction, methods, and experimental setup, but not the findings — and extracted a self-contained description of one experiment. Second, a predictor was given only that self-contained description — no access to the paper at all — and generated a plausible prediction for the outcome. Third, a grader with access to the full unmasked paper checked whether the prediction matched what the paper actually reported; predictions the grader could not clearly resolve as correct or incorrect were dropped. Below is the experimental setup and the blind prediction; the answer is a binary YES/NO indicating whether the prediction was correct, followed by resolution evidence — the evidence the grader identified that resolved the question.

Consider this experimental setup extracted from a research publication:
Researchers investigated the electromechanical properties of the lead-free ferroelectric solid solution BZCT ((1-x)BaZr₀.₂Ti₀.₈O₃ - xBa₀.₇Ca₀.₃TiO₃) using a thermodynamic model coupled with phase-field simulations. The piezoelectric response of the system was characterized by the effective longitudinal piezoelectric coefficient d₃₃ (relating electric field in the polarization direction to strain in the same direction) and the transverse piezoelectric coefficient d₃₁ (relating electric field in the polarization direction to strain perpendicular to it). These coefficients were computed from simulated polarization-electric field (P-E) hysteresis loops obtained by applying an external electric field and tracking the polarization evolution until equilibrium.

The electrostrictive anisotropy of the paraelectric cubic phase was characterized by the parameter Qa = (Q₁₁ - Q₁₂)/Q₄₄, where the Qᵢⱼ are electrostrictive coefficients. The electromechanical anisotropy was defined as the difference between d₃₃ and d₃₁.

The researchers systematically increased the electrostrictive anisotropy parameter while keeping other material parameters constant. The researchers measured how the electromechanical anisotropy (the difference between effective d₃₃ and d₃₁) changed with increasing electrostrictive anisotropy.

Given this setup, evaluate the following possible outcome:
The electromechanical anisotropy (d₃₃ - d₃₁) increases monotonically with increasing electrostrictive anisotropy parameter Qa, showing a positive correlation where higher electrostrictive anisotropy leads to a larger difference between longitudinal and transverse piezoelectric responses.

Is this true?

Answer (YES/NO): NO